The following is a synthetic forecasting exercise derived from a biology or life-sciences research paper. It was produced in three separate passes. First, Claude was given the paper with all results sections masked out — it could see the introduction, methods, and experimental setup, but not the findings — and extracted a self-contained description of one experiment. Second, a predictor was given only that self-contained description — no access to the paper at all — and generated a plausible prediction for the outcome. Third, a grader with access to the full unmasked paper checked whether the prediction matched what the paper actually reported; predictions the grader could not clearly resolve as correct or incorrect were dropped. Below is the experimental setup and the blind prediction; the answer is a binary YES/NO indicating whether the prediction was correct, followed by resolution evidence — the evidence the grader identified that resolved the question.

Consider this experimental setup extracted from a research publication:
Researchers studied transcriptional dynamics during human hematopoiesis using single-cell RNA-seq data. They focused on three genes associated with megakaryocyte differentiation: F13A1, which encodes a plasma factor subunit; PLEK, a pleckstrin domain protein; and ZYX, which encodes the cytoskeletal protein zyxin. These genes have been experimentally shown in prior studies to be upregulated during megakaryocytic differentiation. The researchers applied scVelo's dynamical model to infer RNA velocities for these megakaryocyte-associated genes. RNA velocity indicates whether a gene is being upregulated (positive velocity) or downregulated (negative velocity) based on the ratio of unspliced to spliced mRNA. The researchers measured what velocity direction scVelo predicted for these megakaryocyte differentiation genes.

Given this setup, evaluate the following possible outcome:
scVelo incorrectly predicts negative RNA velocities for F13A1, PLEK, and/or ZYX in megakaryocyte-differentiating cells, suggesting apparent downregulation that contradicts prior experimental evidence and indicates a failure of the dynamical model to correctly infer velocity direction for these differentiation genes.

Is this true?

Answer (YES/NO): YES